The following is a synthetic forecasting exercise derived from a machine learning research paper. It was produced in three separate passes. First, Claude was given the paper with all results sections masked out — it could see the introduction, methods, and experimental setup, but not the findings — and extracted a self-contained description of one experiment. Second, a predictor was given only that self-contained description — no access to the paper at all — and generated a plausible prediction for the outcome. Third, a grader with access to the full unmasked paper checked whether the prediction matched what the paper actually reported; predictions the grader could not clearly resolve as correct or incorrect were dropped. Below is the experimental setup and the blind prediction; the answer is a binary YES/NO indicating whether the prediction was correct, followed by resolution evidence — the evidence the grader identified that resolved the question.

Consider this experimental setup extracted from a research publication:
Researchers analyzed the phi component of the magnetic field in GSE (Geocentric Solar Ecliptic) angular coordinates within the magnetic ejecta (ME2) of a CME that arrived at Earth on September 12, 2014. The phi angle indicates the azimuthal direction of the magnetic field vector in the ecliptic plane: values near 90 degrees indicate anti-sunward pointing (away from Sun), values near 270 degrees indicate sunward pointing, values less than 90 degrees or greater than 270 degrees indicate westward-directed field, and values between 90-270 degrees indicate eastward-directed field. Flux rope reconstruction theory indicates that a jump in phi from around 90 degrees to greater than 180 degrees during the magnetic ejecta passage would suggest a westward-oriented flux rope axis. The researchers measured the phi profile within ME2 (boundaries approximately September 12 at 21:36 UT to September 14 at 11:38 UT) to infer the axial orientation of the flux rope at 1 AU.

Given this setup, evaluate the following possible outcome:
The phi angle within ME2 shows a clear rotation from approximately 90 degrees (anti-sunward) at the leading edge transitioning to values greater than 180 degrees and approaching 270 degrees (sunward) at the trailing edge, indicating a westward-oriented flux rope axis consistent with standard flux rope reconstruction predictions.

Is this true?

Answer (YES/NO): NO